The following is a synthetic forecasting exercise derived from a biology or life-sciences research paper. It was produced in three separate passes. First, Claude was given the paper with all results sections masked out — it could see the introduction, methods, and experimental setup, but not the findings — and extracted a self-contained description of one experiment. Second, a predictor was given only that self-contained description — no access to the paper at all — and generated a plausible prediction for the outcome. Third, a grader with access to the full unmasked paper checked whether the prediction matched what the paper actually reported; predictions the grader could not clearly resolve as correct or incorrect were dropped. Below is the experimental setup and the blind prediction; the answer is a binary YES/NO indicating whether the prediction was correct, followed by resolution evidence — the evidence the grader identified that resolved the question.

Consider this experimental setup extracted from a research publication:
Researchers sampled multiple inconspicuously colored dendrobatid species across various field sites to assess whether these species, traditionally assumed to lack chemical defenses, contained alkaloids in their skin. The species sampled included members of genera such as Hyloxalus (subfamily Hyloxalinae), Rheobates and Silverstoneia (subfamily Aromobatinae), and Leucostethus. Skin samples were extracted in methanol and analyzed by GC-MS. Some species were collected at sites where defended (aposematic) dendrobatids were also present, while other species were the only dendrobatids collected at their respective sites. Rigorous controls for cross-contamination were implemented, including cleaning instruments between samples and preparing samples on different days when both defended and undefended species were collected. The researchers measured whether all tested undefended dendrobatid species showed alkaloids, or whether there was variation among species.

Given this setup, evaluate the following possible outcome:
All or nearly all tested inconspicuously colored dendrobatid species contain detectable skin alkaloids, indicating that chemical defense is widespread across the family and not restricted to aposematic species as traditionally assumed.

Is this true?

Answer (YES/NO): YES